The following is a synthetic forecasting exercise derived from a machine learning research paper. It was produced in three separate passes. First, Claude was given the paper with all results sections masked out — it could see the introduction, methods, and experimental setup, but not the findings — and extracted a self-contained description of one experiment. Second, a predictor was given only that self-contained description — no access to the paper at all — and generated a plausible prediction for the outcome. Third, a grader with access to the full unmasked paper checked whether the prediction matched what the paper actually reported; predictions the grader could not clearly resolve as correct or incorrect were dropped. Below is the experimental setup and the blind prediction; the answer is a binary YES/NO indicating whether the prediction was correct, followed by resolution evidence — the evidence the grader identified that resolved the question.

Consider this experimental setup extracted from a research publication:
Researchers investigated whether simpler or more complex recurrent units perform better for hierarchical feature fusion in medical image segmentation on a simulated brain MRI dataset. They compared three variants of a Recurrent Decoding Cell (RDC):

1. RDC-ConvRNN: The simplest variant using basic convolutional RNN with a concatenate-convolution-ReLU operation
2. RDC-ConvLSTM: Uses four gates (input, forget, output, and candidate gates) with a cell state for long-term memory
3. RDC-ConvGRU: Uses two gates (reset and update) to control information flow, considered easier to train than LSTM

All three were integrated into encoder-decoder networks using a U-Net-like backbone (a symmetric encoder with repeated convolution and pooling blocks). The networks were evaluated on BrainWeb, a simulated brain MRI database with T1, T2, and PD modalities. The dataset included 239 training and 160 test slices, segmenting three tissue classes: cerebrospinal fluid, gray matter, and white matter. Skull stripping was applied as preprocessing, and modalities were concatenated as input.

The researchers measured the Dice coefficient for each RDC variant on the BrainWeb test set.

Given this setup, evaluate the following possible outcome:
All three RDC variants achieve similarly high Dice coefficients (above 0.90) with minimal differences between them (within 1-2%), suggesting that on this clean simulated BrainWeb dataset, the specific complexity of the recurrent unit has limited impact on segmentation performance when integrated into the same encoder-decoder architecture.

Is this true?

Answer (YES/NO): YES